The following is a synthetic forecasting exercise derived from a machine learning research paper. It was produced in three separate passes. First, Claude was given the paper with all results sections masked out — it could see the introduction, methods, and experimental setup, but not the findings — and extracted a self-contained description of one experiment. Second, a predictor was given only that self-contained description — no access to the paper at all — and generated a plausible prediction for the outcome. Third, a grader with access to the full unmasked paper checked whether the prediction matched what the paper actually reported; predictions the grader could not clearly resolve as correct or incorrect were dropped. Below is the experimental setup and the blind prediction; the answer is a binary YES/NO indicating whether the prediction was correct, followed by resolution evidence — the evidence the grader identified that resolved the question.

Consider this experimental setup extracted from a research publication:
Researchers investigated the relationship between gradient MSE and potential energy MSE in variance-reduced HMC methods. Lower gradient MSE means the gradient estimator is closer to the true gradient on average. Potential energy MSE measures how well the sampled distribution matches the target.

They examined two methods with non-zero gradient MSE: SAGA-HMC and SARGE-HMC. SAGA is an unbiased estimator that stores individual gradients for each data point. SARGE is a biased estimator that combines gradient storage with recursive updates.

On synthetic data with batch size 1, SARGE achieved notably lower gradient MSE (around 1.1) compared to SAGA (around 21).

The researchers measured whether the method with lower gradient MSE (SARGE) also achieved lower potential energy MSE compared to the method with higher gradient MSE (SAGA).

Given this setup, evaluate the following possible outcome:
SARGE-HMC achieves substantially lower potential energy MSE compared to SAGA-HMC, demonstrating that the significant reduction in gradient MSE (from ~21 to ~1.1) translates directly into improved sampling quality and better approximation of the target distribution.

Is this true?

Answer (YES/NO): NO